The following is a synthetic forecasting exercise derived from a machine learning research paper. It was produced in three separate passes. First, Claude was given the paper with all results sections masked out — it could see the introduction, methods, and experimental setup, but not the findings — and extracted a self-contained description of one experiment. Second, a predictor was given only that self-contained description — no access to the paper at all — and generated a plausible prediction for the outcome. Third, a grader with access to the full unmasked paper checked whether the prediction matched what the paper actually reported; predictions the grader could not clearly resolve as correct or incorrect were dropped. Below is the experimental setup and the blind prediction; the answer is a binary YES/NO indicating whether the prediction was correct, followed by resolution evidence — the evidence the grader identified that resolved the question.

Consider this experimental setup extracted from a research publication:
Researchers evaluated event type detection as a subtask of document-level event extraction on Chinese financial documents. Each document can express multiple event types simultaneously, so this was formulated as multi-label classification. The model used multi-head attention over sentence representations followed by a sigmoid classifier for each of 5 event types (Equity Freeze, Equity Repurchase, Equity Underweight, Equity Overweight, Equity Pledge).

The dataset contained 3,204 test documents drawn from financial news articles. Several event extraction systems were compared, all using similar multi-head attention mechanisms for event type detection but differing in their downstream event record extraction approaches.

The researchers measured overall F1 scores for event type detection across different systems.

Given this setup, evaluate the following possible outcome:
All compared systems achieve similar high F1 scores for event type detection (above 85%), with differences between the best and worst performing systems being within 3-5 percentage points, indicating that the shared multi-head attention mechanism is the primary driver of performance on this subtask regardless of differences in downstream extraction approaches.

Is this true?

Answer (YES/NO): NO